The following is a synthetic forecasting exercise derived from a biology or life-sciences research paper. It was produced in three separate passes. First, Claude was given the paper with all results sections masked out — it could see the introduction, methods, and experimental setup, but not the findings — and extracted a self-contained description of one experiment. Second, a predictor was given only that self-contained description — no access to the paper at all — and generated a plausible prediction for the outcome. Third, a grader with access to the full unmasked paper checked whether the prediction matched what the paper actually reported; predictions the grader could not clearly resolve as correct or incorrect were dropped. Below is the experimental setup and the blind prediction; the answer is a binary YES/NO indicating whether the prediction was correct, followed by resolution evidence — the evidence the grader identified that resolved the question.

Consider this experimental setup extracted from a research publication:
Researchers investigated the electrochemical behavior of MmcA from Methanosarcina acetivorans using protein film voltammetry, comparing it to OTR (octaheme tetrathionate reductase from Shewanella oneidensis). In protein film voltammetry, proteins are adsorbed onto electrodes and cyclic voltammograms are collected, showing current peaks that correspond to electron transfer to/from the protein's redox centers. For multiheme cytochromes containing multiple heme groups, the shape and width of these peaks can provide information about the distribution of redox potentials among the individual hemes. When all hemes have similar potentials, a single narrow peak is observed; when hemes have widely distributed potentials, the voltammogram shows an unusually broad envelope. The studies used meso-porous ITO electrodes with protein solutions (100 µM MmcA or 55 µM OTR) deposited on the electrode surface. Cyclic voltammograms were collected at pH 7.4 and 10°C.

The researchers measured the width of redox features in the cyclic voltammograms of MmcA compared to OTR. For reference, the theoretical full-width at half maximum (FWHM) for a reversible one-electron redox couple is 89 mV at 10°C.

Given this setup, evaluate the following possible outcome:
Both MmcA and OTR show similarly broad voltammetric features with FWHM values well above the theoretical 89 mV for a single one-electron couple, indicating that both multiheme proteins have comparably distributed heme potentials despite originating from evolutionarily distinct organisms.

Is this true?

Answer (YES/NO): YES